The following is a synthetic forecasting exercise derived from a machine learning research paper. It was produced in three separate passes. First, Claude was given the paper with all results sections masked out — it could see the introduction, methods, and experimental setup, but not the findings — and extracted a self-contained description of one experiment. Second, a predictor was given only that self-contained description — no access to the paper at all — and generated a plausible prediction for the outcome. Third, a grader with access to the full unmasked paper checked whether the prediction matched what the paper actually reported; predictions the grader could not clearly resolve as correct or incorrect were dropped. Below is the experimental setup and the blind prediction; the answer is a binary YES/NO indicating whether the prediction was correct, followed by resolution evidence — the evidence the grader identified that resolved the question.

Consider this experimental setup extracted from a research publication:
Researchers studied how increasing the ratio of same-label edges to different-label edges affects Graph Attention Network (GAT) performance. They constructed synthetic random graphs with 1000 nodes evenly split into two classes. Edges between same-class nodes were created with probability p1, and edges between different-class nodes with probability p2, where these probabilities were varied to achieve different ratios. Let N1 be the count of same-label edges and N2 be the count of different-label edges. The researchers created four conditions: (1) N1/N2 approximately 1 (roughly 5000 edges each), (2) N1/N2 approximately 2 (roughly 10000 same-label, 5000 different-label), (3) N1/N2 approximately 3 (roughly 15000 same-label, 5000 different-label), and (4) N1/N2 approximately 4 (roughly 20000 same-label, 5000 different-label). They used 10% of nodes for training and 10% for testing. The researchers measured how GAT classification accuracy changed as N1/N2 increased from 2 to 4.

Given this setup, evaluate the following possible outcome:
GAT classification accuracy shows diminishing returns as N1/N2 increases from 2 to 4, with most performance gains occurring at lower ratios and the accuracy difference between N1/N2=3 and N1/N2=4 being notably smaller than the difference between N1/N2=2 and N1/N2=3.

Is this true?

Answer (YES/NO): YES